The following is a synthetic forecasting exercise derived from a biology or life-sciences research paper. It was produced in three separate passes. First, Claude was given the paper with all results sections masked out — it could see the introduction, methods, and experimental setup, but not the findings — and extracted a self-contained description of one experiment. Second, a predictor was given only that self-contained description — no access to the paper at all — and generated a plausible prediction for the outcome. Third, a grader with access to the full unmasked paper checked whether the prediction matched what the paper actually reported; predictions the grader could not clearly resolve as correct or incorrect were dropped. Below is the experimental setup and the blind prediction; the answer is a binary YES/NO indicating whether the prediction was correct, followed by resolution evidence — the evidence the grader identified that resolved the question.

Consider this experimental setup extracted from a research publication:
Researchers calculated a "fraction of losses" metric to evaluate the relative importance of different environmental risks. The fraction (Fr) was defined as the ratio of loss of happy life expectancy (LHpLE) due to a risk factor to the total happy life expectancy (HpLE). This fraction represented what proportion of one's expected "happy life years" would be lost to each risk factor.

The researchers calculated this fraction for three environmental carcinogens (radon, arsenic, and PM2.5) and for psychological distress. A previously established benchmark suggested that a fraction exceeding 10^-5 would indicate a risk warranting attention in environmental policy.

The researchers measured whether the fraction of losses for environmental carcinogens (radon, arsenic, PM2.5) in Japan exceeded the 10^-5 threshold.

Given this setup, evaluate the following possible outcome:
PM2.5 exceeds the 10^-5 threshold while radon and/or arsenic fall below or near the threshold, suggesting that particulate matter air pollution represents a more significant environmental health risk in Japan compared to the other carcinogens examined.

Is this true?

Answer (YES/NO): NO